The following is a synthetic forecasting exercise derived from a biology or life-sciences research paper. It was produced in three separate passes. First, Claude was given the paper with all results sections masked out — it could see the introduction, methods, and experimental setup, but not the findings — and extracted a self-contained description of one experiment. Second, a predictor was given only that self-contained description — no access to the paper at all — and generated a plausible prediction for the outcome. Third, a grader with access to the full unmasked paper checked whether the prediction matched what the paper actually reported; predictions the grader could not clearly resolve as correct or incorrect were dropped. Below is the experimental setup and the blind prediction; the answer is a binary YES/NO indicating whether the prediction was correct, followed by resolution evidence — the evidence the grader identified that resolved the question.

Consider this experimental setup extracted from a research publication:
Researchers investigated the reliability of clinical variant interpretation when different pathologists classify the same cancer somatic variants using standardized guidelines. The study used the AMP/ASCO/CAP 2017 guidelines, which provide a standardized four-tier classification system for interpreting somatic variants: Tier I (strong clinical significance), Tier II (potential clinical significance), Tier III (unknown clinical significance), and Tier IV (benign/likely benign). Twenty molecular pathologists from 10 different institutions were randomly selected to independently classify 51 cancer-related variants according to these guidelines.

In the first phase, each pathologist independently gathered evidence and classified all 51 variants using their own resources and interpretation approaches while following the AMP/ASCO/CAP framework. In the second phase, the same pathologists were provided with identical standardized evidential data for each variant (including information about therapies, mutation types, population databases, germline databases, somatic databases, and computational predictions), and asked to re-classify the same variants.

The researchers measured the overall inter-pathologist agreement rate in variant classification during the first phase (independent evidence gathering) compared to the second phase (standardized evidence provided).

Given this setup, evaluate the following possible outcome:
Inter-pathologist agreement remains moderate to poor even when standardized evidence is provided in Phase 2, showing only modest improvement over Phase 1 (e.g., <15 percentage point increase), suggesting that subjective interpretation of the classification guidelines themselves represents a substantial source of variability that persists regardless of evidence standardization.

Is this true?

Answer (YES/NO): YES